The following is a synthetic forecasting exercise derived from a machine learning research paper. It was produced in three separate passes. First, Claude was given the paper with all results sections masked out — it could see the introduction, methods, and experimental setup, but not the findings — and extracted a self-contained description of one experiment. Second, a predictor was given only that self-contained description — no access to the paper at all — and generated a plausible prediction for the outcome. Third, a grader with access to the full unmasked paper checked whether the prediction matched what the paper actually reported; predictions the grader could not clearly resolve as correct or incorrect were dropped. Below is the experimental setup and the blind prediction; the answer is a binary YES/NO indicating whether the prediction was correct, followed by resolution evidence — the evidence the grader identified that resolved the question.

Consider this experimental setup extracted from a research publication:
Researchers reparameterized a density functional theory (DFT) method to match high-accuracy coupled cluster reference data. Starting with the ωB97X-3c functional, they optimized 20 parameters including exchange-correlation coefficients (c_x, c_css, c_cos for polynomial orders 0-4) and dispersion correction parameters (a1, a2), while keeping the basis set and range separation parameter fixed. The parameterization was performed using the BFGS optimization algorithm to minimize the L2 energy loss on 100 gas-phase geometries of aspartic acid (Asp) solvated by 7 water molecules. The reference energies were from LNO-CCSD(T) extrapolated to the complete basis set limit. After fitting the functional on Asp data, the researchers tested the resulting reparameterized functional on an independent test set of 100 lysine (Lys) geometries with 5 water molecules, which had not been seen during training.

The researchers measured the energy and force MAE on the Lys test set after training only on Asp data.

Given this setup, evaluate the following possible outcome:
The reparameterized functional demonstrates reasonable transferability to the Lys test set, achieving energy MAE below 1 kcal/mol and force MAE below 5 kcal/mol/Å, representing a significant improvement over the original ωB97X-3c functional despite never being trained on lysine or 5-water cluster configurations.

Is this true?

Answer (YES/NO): YES